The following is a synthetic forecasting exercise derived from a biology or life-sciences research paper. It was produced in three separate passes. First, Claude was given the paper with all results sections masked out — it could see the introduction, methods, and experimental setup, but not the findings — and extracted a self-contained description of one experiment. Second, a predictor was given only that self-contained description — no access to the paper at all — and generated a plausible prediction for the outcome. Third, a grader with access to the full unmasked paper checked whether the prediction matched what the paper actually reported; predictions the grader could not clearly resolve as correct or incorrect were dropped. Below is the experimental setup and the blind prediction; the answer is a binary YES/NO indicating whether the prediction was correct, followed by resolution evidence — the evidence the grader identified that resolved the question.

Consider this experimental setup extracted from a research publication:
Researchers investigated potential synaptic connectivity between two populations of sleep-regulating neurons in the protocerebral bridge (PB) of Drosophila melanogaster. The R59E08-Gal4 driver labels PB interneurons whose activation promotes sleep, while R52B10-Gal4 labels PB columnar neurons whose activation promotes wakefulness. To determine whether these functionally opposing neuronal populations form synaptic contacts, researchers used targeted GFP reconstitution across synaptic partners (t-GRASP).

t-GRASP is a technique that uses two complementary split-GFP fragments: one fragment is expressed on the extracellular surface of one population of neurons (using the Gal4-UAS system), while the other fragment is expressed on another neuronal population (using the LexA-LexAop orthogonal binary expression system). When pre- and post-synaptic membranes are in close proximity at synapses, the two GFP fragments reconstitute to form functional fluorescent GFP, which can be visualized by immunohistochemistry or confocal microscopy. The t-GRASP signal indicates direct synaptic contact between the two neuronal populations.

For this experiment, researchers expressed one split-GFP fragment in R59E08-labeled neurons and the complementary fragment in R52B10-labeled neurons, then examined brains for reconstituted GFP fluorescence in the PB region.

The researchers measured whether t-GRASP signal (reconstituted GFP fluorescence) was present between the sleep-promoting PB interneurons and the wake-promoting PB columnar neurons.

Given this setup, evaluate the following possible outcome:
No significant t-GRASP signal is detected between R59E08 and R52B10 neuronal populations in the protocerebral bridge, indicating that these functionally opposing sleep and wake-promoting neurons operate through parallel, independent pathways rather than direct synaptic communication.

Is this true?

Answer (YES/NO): NO